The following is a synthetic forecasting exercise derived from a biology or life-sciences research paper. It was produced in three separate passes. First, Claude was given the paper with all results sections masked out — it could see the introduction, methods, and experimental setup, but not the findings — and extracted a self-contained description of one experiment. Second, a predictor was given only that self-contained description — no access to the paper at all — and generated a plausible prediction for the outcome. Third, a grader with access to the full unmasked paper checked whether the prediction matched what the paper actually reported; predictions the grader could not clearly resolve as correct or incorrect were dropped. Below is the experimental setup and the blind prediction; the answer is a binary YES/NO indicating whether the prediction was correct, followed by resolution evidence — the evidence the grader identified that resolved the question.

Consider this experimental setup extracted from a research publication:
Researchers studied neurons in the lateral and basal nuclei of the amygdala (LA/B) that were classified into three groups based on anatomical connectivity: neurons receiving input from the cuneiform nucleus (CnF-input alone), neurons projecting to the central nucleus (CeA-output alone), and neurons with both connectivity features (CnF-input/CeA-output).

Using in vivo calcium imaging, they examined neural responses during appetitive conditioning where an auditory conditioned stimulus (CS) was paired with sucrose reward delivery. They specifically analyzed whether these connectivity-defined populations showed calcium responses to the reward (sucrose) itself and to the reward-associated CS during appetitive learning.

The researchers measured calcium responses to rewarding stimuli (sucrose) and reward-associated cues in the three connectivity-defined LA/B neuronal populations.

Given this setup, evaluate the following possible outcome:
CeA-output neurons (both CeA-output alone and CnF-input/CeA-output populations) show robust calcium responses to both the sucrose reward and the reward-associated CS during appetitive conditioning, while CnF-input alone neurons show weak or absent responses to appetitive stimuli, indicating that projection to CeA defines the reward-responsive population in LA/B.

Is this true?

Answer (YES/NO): NO